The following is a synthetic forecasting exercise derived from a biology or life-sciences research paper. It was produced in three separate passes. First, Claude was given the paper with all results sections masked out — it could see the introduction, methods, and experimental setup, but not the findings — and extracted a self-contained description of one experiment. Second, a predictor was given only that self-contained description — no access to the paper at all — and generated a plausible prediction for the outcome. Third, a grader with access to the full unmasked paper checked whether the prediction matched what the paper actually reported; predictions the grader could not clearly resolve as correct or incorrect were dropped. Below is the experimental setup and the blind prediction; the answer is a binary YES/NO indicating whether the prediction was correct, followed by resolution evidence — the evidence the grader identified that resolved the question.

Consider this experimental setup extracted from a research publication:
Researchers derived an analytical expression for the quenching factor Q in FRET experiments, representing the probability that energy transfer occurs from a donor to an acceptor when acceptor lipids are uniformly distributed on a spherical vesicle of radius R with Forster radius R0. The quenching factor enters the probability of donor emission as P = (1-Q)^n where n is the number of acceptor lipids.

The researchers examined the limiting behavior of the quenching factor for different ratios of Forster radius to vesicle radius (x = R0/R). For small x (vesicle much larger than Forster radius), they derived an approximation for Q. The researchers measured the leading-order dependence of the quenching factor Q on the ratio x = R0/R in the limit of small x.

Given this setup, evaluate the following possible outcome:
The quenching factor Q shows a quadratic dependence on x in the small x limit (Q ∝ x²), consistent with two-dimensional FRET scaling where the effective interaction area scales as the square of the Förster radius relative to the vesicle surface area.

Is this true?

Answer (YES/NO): YES